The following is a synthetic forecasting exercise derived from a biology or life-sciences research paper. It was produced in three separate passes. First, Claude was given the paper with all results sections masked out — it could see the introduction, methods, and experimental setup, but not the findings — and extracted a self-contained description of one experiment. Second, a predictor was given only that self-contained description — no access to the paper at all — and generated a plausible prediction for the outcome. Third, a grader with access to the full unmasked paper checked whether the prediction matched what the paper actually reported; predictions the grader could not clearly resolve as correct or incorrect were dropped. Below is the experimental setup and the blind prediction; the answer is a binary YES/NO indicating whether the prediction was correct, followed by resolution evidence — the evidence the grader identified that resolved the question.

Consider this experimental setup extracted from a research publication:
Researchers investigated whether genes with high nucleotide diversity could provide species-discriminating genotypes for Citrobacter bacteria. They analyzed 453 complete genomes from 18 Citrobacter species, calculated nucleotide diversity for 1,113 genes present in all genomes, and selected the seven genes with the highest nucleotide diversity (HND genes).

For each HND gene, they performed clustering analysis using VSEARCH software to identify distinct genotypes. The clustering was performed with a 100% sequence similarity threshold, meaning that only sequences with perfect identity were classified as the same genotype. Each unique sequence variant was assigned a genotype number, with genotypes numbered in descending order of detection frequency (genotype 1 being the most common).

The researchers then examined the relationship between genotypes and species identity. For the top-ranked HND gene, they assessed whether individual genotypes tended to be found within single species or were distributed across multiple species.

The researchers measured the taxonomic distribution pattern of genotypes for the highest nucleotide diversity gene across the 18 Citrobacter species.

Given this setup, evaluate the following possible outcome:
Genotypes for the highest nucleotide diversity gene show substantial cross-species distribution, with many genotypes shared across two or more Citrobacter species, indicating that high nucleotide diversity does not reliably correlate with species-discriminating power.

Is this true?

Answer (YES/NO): NO